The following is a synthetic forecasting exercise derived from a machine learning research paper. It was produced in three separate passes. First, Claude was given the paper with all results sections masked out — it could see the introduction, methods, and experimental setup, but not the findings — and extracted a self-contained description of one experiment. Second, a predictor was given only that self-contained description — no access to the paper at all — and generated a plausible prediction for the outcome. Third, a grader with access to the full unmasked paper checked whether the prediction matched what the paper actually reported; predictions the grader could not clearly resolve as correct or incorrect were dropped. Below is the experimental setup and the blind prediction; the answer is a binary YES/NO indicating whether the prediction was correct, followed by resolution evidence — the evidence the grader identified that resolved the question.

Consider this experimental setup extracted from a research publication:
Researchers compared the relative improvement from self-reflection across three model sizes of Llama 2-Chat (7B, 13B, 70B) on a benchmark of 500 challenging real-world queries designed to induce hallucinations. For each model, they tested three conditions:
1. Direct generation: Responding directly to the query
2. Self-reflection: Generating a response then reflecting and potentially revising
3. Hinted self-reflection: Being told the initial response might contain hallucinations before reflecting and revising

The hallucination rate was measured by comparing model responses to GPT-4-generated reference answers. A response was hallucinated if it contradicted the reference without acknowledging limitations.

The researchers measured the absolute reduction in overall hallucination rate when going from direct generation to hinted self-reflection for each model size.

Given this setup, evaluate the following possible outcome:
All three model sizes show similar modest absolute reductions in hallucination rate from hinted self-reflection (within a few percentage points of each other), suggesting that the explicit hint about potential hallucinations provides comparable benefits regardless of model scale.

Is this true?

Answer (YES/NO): NO